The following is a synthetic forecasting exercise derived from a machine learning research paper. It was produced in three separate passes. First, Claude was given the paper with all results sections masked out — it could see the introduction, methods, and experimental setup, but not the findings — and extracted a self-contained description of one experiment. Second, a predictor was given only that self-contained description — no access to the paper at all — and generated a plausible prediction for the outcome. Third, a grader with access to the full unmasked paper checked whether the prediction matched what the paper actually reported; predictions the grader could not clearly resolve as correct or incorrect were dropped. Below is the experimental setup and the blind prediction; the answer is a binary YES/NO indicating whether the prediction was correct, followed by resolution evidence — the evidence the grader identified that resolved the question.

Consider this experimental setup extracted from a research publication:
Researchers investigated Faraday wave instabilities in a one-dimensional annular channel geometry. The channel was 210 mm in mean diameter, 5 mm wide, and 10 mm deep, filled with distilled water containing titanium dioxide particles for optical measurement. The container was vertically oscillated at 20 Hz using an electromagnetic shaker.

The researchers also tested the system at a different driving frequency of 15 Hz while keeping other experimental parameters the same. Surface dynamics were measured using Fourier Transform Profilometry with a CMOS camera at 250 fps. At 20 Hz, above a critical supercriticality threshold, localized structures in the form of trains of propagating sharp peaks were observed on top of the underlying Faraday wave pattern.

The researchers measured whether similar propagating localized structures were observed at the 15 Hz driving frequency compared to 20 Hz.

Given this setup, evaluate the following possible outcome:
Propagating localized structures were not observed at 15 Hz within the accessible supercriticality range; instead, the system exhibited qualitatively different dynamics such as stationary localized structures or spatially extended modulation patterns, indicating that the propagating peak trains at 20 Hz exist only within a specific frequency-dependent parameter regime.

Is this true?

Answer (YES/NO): NO